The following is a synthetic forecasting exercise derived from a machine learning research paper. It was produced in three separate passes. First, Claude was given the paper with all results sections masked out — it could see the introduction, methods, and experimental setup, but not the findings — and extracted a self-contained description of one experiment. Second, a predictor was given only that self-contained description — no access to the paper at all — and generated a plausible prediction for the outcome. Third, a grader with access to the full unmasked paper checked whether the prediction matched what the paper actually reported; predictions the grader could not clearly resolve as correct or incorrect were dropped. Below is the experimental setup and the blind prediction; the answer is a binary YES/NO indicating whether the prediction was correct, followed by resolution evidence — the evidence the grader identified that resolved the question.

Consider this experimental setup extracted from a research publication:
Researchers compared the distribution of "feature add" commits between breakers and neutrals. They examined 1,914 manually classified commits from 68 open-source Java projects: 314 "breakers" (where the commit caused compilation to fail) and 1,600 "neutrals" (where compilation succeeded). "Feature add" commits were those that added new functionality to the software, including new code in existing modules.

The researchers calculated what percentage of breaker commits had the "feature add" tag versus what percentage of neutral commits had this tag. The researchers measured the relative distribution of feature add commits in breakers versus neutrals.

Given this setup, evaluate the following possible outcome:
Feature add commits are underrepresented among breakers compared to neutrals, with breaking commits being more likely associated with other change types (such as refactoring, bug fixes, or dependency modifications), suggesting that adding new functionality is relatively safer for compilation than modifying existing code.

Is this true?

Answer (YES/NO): NO